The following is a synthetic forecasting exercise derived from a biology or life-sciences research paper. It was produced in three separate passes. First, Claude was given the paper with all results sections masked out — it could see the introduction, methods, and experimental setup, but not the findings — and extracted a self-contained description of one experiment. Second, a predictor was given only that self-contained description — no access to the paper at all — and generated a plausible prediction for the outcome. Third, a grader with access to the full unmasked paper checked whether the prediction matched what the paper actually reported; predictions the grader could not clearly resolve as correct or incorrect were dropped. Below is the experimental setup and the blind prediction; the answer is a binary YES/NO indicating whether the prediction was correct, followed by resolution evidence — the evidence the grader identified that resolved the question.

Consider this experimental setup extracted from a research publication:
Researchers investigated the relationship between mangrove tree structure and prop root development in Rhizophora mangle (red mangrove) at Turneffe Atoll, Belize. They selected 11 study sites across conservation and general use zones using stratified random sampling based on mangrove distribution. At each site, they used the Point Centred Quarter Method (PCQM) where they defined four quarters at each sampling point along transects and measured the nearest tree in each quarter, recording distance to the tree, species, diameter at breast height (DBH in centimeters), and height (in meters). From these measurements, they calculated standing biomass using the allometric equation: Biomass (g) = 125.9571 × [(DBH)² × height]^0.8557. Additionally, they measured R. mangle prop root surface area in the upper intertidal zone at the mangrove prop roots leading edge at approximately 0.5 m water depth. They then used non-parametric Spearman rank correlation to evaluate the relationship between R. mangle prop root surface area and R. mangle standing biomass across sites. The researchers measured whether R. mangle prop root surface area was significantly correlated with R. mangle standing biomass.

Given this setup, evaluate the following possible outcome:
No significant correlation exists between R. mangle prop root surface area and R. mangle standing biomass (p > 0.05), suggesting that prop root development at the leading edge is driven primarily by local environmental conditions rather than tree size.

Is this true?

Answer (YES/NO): YES